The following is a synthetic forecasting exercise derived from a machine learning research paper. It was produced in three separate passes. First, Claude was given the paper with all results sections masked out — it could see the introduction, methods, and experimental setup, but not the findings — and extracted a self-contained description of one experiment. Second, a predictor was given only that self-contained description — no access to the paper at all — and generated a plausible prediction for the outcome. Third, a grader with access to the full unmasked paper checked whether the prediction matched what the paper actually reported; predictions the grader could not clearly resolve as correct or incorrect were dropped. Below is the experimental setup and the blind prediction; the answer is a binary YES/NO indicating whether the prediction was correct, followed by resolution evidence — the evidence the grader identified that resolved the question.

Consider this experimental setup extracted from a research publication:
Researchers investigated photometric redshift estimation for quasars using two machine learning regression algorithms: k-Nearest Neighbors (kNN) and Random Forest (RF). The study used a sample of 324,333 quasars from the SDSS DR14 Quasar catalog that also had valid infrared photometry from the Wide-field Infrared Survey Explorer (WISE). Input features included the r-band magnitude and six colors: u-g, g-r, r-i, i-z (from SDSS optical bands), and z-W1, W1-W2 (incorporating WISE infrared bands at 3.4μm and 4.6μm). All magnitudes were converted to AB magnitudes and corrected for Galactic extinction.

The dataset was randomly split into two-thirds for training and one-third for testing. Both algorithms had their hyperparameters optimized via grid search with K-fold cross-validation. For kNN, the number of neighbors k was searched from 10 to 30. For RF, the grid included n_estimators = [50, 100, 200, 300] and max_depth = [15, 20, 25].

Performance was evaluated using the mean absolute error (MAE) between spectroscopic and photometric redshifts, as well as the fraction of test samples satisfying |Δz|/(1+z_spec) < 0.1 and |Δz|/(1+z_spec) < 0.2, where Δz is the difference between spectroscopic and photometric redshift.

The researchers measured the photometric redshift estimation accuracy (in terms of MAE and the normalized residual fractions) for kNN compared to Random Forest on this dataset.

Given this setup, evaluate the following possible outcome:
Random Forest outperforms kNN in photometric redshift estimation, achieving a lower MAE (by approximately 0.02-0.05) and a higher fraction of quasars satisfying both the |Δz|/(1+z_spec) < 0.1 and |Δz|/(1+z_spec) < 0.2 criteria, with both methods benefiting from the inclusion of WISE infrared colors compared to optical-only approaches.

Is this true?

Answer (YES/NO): NO